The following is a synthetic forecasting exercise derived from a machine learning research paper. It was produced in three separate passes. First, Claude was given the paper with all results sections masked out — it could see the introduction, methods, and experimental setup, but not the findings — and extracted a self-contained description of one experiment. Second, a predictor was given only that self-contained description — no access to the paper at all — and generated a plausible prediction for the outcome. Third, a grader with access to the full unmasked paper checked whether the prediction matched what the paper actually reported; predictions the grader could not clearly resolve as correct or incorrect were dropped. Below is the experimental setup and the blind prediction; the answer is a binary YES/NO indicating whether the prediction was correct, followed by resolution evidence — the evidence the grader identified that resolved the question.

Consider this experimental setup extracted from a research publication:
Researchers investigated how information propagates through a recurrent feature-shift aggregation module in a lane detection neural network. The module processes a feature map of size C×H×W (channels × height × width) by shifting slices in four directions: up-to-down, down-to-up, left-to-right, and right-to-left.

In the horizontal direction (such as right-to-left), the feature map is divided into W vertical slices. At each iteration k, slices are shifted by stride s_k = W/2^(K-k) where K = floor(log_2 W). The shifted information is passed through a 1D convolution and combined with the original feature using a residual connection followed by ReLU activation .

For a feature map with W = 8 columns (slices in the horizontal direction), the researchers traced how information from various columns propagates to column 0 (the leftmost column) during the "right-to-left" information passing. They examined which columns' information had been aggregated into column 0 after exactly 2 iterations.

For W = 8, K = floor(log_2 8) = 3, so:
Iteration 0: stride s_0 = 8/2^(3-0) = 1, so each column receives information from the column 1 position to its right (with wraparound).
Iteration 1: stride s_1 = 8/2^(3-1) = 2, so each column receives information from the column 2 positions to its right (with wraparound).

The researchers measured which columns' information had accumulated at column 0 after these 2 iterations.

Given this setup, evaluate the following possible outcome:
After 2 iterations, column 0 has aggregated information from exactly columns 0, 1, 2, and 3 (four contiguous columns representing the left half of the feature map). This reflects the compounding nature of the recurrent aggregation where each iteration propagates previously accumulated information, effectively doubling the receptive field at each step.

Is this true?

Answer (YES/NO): YES